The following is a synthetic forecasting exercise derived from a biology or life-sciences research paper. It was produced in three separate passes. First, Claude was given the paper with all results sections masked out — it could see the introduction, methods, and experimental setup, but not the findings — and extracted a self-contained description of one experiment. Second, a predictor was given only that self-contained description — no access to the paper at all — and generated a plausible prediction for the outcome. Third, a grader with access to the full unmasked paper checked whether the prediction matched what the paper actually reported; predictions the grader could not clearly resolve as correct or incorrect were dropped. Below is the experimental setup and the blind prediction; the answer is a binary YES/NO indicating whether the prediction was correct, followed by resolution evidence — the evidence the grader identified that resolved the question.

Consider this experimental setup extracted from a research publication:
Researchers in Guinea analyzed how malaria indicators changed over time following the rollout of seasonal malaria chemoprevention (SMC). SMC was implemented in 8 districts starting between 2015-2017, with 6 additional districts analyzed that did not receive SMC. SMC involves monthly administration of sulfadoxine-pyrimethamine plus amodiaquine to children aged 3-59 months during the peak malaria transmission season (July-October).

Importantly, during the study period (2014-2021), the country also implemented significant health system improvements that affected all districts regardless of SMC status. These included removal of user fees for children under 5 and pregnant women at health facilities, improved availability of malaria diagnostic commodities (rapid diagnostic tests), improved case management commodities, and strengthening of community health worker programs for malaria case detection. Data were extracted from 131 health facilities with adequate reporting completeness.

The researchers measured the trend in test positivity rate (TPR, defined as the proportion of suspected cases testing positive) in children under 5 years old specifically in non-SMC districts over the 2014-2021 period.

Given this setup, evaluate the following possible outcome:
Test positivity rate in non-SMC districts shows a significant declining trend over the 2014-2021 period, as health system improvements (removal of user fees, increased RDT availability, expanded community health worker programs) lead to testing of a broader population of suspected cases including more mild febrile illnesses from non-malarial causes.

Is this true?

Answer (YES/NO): NO